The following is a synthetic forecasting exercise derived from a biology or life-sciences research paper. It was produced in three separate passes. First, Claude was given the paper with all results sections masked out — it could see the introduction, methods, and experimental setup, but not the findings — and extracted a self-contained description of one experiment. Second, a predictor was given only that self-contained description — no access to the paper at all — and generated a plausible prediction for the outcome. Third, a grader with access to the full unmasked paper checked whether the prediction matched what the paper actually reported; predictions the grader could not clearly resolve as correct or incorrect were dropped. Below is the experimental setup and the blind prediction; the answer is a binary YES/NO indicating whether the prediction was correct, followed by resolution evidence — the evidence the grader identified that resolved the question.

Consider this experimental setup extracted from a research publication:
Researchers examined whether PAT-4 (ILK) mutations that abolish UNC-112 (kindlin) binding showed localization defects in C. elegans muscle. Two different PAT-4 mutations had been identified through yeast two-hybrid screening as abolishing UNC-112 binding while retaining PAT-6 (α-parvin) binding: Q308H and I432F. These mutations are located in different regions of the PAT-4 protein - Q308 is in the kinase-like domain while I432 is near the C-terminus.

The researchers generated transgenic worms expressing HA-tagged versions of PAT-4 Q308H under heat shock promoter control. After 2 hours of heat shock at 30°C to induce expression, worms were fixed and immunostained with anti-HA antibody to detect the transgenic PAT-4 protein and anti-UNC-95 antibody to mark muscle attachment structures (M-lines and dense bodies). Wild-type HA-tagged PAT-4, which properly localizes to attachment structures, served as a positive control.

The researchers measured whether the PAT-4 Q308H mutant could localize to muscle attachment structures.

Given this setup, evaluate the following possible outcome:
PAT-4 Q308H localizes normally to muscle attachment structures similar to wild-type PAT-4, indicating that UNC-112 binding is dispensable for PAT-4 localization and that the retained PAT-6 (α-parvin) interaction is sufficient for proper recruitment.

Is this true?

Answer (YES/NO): NO